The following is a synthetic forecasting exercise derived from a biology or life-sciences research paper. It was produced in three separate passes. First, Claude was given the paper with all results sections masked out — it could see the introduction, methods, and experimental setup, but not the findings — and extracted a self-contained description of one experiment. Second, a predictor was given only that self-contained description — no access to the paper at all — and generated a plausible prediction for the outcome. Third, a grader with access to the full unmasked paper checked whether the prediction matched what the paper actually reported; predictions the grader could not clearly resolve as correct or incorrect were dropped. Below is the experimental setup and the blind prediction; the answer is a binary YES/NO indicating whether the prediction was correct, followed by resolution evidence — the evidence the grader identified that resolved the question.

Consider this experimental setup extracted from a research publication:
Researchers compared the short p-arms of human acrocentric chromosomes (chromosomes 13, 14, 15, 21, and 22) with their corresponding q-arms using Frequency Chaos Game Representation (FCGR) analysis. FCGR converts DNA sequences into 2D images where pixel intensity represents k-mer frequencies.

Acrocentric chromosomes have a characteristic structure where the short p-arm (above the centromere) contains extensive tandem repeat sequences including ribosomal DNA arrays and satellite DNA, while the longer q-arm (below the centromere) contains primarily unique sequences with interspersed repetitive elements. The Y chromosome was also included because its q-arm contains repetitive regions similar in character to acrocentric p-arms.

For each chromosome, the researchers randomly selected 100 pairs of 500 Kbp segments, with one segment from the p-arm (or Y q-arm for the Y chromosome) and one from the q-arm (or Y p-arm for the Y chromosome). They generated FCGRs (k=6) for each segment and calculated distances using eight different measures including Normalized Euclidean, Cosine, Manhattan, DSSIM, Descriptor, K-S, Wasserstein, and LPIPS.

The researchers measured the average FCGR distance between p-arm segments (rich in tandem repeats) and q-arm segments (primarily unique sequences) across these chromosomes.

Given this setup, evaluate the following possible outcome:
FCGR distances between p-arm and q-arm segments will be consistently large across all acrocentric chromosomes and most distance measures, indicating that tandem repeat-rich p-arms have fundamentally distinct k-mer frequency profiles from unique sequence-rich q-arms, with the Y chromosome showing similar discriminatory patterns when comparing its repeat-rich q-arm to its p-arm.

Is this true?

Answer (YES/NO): NO